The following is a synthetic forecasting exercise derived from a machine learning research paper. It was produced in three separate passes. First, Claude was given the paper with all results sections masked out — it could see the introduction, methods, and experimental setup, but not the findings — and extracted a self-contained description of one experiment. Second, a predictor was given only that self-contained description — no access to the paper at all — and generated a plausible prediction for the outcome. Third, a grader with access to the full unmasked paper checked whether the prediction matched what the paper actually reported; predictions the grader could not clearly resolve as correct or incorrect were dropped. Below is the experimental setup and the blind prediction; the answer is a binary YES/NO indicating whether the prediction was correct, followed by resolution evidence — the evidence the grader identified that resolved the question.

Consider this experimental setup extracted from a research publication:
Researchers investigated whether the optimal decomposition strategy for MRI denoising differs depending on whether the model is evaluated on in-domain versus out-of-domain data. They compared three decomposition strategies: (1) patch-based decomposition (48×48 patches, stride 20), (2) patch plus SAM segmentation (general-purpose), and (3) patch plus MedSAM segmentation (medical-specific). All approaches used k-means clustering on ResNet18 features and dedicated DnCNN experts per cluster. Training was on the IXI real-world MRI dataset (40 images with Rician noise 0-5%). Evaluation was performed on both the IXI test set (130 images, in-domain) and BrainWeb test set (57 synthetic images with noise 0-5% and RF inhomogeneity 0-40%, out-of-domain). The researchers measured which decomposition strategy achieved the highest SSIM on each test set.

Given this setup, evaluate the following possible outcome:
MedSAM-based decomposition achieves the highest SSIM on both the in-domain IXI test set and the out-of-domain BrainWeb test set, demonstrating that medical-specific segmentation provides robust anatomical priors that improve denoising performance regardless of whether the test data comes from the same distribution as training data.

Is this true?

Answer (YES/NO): NO